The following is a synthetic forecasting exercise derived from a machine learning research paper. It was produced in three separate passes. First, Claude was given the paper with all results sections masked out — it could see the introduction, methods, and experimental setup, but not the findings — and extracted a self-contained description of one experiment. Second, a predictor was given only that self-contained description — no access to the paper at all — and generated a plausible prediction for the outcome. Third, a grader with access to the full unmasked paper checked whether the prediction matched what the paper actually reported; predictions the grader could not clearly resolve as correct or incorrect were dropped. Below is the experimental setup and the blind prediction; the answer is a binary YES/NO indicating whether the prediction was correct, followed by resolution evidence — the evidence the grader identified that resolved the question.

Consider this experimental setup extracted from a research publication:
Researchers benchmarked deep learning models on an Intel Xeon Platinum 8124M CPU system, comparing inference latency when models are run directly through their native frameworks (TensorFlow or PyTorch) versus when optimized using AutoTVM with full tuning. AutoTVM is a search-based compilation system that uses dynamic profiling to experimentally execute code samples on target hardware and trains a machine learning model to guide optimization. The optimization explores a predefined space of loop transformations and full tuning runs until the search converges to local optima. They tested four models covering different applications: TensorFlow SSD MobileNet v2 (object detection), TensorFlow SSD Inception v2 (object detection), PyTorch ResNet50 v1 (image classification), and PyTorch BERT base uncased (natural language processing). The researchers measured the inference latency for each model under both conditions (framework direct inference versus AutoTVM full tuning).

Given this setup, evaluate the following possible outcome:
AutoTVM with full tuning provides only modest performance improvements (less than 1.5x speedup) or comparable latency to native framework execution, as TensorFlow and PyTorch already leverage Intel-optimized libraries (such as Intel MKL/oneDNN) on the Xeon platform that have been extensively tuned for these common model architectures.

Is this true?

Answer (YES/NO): NO